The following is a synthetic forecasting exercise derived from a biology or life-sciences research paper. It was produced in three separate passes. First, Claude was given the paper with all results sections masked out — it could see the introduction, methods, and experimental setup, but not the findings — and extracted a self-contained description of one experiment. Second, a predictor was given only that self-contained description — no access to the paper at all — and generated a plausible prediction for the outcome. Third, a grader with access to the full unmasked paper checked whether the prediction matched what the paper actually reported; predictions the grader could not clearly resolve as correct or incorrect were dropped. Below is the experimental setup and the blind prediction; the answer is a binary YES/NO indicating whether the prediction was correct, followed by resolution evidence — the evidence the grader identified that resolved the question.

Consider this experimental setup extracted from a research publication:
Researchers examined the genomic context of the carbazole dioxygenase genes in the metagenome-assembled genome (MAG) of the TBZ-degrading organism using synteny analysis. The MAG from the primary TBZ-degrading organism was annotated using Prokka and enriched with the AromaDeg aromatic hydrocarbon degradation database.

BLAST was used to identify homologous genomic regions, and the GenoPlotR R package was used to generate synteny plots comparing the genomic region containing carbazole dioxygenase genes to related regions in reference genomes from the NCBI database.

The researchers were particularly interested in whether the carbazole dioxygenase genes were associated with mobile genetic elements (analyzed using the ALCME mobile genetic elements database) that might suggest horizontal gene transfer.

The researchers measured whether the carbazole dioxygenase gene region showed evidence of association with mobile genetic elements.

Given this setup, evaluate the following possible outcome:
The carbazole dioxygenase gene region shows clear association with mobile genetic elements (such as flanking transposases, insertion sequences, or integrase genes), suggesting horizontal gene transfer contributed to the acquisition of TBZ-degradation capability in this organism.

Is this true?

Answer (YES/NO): YES